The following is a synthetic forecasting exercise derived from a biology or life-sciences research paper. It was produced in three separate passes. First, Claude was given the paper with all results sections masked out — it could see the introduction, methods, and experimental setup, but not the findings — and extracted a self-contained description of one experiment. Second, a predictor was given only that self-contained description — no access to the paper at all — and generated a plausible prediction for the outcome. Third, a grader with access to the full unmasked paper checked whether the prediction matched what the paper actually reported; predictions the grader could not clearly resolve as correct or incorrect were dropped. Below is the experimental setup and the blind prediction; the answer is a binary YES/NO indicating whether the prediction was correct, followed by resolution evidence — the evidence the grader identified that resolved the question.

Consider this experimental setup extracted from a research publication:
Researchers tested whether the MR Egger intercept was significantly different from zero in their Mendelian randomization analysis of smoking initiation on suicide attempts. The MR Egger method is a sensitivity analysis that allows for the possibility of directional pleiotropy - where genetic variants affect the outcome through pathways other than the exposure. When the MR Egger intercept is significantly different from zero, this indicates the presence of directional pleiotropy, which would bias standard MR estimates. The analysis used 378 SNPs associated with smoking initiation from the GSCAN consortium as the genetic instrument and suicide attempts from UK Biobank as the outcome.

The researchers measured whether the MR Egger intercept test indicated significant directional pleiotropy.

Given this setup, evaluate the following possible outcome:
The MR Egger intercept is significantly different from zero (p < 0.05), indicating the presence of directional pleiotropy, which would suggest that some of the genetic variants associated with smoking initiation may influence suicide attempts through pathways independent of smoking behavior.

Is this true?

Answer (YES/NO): NO